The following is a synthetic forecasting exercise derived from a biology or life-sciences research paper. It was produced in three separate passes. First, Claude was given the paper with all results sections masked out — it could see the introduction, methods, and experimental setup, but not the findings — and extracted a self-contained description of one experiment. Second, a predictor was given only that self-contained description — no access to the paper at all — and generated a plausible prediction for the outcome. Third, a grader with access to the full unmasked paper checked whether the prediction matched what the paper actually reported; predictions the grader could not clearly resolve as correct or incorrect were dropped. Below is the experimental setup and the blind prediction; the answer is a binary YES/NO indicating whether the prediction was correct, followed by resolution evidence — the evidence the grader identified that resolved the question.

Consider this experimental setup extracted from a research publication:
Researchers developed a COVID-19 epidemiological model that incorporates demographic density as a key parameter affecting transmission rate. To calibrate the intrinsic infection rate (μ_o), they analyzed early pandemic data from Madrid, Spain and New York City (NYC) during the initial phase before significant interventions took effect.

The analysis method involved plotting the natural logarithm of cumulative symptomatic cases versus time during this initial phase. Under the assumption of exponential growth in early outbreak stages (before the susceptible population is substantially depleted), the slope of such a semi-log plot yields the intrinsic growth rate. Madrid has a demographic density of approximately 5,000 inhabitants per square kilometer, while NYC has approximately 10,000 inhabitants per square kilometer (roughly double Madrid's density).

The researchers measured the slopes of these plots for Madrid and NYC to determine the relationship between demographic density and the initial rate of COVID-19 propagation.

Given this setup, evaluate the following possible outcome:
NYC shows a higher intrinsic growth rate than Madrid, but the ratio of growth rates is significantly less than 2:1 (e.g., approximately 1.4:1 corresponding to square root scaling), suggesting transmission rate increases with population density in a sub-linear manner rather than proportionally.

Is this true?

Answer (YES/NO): NO